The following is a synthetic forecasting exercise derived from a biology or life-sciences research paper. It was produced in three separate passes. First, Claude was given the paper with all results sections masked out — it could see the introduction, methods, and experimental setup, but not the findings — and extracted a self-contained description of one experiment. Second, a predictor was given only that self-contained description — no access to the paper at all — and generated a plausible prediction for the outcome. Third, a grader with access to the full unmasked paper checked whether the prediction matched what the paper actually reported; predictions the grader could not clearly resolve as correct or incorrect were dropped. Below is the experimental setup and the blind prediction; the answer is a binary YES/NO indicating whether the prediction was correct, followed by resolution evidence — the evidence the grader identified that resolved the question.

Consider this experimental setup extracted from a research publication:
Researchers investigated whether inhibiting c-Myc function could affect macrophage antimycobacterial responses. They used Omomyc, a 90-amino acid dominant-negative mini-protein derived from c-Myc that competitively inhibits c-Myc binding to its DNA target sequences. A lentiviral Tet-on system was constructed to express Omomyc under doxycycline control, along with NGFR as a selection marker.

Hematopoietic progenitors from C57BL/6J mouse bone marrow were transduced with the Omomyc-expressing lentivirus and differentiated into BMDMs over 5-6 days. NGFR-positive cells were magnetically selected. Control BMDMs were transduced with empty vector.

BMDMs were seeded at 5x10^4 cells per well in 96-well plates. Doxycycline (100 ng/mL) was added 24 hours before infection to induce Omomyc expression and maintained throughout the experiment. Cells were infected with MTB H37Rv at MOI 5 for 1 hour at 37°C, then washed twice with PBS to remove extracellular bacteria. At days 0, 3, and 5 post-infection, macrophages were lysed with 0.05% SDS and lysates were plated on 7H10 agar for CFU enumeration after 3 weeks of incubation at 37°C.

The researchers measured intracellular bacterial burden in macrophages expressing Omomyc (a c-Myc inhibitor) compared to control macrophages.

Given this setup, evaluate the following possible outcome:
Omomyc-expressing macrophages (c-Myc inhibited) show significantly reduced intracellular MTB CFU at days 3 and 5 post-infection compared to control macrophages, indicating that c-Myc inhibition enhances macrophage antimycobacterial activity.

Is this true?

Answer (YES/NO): YES